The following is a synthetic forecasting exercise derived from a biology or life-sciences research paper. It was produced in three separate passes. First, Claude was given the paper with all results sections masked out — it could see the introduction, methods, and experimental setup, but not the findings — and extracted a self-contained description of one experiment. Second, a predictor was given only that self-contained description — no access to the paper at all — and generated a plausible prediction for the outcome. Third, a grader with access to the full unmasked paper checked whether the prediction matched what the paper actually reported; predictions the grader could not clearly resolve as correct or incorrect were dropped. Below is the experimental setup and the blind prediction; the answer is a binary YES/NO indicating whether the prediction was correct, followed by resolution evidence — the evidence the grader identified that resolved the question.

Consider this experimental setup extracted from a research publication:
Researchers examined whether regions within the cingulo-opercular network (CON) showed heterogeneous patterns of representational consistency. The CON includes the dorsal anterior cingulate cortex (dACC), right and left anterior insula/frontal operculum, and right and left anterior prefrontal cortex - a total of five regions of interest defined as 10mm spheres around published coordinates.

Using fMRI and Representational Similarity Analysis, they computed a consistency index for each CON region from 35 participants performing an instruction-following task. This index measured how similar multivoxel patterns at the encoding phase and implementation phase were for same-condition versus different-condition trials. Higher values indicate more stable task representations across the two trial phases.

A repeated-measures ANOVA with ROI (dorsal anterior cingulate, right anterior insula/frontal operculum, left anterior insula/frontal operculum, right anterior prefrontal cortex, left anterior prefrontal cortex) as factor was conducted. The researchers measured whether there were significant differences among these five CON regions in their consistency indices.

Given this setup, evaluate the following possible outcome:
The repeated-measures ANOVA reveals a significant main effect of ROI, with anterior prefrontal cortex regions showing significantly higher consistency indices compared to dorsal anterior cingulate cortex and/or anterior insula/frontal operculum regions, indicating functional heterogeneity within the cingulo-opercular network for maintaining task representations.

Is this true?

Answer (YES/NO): YES